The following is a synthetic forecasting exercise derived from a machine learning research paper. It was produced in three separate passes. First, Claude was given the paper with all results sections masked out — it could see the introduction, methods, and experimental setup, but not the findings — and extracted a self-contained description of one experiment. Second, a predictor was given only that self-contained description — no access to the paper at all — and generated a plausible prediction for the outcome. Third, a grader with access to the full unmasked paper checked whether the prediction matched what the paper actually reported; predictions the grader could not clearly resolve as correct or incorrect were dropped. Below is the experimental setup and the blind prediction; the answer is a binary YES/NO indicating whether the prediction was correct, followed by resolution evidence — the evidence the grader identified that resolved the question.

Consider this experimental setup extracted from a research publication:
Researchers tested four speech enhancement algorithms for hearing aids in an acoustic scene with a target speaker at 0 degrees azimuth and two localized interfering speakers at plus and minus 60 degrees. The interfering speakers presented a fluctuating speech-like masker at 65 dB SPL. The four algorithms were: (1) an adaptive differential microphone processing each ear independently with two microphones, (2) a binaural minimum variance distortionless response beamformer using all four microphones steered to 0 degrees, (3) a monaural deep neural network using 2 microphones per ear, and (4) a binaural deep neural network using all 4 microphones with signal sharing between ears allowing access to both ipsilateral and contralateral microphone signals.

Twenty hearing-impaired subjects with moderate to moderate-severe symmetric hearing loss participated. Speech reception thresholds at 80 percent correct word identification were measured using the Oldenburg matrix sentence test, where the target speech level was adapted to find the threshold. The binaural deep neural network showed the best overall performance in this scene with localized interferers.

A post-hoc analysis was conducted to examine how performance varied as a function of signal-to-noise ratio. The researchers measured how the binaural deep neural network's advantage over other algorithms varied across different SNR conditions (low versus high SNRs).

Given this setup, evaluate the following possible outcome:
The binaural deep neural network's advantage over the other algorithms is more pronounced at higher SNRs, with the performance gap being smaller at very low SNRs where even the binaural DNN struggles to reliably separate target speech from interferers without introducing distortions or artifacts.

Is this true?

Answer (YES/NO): NO